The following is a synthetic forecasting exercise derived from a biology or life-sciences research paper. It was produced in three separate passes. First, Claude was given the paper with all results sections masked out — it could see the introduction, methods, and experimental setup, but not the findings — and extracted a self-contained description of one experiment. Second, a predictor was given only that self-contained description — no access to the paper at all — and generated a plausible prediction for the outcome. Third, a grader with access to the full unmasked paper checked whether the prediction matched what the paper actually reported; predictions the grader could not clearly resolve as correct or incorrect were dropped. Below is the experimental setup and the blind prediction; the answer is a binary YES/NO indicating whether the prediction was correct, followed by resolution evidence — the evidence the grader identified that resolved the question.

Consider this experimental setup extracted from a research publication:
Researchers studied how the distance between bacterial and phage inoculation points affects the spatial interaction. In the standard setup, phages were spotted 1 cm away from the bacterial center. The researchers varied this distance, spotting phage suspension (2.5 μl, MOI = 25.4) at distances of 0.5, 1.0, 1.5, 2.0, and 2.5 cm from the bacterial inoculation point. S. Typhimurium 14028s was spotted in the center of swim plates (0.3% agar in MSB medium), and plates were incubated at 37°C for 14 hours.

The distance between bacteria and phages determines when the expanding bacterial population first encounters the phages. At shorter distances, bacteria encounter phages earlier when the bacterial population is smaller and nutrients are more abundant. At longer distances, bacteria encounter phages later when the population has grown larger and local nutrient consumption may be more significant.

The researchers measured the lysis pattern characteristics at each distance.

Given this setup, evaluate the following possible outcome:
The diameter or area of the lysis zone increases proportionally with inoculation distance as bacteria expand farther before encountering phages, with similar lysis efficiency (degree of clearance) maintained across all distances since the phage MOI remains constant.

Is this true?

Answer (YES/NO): NO